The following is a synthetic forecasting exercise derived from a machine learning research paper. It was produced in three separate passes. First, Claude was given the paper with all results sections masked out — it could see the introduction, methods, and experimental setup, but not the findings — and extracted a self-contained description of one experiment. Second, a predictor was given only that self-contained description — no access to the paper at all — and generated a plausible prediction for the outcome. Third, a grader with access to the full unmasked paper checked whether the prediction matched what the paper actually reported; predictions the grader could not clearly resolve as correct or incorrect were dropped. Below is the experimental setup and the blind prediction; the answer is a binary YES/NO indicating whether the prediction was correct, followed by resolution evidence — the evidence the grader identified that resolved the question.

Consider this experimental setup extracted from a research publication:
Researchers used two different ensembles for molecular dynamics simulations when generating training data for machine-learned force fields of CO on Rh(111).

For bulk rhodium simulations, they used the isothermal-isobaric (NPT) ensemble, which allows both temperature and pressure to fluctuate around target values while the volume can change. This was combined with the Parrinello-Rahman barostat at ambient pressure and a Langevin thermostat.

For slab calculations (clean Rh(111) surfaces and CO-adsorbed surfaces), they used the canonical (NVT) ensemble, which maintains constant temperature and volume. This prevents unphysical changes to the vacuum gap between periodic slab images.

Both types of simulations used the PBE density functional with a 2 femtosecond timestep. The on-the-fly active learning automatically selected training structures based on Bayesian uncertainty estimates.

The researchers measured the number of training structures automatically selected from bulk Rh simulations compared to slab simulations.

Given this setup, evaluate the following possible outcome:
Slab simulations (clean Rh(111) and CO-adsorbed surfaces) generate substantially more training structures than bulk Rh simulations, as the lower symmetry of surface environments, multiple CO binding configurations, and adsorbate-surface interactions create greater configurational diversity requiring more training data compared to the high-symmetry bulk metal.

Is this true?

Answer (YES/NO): YES